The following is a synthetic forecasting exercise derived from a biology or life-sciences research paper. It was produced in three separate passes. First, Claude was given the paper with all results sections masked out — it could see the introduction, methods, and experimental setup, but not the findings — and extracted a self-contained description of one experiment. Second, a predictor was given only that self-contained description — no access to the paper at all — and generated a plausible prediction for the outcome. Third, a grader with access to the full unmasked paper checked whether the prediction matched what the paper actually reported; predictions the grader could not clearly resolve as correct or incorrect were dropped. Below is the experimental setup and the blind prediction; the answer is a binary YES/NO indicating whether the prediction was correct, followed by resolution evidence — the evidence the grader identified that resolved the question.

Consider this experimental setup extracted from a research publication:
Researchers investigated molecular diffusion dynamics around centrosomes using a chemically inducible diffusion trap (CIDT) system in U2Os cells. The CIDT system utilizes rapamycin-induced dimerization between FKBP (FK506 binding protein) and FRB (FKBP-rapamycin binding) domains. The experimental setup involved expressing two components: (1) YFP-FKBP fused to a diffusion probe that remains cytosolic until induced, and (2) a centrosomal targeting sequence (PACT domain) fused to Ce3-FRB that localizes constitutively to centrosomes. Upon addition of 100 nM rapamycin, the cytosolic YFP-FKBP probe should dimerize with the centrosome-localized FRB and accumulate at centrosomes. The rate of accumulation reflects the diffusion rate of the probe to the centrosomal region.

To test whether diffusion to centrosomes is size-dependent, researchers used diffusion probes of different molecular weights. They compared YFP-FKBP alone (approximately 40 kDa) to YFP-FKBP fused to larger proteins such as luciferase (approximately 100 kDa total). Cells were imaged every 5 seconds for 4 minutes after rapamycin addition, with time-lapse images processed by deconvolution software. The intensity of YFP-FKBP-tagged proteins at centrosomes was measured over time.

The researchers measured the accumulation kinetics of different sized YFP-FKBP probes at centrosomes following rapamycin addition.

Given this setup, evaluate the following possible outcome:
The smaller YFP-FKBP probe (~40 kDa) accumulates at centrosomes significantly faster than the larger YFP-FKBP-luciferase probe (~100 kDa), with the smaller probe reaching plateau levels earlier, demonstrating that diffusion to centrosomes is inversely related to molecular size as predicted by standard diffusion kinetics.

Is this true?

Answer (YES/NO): NO